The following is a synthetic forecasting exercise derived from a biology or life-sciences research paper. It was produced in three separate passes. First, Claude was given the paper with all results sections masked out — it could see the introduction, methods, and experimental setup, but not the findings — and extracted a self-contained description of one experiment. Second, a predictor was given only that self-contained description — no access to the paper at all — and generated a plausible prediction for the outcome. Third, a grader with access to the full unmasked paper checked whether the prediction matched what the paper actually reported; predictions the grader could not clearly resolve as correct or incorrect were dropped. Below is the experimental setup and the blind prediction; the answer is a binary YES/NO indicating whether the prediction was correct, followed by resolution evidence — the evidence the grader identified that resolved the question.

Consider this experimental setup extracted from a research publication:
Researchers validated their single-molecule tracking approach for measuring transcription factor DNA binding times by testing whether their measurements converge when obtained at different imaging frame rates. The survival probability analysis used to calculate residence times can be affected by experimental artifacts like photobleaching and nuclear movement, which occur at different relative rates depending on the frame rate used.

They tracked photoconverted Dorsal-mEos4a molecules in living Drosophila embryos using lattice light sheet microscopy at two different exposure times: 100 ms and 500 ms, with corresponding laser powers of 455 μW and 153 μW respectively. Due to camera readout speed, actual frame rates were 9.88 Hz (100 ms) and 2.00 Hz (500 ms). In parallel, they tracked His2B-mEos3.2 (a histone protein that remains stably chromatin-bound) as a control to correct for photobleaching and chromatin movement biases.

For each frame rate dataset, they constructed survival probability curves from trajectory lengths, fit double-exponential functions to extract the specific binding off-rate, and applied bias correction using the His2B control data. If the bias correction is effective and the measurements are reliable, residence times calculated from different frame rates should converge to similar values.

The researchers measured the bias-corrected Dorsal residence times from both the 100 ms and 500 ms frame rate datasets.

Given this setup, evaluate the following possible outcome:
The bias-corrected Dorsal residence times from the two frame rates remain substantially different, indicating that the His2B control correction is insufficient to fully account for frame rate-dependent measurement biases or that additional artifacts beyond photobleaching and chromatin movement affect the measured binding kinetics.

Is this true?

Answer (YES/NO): NO